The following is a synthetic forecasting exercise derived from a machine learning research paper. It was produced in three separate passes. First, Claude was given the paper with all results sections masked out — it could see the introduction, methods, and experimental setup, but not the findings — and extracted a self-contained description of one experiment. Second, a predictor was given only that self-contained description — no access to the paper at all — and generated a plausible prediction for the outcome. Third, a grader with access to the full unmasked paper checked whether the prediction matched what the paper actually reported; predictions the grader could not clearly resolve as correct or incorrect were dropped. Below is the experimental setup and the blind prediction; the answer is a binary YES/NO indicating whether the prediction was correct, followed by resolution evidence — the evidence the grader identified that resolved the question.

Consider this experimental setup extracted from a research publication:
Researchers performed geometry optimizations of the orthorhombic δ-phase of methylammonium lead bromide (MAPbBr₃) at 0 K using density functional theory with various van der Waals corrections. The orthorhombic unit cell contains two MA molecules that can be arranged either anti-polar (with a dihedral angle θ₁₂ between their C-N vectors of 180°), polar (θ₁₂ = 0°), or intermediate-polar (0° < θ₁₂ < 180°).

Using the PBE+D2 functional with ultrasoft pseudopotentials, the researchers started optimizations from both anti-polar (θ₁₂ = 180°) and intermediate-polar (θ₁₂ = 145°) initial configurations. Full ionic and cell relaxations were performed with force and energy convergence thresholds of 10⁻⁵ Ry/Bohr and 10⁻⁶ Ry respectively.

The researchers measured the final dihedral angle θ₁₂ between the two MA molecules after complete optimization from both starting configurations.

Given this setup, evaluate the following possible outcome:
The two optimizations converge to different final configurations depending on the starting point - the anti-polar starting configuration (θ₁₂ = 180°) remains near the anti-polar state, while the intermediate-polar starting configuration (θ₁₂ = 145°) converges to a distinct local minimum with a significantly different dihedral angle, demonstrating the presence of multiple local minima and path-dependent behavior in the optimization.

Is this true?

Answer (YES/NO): NO